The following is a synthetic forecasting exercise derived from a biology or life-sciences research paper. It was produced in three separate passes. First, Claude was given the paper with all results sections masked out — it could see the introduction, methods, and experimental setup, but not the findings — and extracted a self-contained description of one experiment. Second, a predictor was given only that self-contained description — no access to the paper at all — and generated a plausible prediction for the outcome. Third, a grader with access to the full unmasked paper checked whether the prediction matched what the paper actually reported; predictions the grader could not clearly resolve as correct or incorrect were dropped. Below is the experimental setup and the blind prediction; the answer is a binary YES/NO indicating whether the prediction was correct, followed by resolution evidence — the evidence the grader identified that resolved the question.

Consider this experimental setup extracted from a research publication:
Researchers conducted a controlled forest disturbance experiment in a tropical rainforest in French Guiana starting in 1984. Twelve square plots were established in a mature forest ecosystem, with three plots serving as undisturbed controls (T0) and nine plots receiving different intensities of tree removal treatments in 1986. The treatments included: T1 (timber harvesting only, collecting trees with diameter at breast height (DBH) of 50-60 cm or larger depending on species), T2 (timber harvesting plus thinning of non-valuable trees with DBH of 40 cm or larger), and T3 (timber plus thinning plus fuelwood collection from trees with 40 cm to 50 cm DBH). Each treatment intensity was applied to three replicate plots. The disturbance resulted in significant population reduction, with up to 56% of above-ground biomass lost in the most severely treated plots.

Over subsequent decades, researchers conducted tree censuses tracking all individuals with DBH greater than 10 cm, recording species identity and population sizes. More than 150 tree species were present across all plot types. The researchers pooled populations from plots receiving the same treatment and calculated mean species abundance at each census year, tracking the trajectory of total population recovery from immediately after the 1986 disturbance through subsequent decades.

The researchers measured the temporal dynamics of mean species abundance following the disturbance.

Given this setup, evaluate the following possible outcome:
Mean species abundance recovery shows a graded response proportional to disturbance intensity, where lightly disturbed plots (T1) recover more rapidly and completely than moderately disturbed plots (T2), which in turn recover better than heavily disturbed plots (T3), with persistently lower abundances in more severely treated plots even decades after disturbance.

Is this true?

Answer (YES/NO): NO